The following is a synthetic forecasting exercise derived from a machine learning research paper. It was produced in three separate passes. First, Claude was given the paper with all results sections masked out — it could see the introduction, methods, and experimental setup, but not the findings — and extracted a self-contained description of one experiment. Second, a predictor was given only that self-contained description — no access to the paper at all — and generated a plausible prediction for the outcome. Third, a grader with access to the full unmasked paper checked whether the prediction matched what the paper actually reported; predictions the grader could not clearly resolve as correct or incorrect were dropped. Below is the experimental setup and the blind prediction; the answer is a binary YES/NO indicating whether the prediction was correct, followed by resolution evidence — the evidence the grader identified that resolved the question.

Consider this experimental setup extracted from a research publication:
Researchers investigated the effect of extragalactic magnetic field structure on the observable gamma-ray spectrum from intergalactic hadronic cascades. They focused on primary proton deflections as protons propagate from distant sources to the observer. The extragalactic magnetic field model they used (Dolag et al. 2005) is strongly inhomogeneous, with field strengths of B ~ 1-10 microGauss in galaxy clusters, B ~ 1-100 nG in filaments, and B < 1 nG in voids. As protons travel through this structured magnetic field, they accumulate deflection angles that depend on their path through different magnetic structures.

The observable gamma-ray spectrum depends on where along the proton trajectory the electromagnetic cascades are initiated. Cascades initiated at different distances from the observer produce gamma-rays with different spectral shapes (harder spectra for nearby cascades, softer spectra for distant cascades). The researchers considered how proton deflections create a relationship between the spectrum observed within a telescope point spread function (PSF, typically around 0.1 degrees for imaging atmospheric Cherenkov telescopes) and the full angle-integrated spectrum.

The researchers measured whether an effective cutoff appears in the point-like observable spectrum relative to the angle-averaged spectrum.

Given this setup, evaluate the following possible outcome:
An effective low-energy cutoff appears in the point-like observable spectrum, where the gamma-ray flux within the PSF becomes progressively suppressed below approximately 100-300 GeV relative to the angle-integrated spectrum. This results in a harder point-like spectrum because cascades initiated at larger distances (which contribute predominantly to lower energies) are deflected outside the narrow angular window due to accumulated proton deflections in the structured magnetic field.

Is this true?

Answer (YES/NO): NO